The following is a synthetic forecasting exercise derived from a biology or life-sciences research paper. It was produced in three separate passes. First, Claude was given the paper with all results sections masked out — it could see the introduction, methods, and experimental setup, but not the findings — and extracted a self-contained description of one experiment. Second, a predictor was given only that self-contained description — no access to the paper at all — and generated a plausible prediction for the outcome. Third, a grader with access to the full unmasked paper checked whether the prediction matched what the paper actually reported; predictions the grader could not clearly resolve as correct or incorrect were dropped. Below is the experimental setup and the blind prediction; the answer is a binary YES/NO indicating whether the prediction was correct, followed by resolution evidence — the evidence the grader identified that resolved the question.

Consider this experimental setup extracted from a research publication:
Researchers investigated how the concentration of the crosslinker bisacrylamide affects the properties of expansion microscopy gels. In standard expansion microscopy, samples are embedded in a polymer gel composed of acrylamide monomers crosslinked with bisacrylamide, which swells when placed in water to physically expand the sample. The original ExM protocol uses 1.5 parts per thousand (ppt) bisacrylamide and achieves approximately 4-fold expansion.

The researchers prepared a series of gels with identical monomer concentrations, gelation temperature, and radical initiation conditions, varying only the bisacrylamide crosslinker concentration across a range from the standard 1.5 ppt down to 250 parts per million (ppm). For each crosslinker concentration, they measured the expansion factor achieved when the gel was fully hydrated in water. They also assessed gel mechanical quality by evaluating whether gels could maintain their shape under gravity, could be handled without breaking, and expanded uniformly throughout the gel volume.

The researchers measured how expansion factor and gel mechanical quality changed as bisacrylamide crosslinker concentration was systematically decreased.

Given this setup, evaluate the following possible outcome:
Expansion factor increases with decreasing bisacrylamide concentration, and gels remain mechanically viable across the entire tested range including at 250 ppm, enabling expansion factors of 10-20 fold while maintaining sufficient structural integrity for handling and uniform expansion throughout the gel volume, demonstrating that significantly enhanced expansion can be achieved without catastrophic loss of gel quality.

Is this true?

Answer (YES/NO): NO